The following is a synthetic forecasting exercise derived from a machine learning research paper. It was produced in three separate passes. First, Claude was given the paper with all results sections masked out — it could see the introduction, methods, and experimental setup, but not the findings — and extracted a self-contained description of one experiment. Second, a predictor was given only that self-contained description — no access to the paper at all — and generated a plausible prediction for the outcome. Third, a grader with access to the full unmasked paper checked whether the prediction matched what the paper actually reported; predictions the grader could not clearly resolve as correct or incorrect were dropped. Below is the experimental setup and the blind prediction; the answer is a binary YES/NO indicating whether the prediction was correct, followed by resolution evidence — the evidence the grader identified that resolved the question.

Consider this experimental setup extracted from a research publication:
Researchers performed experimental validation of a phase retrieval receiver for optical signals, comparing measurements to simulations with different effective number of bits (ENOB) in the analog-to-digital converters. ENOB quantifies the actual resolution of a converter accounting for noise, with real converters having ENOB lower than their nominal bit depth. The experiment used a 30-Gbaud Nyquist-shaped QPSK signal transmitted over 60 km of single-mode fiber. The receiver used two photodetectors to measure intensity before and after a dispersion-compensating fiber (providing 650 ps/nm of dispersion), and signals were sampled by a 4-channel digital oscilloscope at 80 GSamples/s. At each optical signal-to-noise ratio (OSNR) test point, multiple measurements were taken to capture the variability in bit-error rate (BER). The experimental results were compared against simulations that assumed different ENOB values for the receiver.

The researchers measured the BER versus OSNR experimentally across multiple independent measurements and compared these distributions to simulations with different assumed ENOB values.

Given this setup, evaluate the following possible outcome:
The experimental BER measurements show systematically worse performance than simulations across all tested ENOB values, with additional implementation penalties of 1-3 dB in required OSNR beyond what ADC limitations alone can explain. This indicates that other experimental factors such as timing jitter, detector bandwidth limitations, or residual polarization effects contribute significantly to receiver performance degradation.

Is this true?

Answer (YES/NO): NO